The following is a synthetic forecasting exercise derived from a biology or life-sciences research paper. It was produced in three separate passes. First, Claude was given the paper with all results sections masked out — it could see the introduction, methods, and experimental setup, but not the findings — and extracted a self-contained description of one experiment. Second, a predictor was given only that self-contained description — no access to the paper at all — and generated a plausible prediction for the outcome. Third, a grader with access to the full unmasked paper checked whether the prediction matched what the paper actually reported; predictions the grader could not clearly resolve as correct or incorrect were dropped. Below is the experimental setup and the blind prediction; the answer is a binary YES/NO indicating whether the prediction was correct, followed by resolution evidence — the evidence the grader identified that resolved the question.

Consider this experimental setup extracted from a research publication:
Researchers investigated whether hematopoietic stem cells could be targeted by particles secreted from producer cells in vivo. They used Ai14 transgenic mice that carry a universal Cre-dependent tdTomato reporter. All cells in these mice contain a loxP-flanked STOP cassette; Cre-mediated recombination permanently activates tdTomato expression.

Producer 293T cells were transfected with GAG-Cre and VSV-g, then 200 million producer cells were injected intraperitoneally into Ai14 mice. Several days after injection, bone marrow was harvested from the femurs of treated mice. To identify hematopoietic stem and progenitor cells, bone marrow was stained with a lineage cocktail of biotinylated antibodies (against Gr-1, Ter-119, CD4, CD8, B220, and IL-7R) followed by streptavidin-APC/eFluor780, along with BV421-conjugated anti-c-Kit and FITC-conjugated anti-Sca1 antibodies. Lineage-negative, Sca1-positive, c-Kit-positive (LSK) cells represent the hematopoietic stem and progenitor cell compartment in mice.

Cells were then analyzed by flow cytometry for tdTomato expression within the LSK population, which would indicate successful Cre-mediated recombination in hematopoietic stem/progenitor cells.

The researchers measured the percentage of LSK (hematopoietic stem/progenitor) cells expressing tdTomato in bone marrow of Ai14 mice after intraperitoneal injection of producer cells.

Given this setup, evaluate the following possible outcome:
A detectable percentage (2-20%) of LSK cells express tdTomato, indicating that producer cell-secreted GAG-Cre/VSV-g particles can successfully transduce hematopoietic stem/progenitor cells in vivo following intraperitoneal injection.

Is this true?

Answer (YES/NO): NO